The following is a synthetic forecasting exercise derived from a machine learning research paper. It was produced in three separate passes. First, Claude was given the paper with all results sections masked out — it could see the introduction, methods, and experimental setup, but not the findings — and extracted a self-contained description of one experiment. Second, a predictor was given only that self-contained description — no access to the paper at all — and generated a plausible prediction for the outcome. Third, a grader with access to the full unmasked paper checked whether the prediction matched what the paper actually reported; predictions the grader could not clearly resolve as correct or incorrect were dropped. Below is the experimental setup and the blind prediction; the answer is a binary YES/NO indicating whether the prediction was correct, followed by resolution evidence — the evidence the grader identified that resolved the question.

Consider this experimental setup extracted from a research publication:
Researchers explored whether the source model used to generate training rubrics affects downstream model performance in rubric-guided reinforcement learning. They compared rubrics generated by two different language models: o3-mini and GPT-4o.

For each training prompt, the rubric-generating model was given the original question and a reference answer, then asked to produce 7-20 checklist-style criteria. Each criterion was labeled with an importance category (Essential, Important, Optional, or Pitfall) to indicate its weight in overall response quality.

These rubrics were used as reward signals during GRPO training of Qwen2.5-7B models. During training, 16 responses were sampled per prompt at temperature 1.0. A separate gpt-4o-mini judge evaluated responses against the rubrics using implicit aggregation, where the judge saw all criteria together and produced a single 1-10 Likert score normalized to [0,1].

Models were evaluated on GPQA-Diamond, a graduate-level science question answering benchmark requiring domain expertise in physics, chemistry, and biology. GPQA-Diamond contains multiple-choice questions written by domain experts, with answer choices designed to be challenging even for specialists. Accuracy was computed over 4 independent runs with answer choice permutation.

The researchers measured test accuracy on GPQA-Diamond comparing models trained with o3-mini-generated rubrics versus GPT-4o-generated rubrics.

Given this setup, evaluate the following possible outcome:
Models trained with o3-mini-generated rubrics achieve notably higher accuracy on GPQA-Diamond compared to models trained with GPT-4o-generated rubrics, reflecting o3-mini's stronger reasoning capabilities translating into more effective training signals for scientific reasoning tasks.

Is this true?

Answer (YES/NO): NO